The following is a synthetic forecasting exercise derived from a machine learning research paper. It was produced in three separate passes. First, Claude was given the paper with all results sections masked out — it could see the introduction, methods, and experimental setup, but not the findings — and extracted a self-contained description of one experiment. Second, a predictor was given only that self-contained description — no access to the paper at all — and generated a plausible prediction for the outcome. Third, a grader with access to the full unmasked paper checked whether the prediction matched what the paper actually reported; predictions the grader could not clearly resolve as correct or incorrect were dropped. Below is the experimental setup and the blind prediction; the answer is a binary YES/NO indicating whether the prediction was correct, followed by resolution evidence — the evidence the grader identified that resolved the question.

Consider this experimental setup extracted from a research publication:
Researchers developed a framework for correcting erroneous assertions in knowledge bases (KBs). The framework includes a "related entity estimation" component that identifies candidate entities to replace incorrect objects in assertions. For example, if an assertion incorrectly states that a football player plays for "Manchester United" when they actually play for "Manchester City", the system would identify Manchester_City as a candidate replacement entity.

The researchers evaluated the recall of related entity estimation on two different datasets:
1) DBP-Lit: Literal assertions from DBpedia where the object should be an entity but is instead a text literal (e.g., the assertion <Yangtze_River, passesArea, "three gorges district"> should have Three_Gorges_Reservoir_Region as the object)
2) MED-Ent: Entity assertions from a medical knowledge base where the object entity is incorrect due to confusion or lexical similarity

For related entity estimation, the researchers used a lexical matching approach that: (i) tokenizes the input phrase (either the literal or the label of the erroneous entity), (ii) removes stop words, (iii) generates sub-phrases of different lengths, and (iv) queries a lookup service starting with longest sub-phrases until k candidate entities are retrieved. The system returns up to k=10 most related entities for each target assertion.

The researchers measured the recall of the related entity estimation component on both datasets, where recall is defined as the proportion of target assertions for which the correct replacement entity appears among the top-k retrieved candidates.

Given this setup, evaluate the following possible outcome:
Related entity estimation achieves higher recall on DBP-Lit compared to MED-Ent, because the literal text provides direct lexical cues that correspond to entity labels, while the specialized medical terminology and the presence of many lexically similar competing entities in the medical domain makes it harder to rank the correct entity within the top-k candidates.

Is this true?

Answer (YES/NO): YES